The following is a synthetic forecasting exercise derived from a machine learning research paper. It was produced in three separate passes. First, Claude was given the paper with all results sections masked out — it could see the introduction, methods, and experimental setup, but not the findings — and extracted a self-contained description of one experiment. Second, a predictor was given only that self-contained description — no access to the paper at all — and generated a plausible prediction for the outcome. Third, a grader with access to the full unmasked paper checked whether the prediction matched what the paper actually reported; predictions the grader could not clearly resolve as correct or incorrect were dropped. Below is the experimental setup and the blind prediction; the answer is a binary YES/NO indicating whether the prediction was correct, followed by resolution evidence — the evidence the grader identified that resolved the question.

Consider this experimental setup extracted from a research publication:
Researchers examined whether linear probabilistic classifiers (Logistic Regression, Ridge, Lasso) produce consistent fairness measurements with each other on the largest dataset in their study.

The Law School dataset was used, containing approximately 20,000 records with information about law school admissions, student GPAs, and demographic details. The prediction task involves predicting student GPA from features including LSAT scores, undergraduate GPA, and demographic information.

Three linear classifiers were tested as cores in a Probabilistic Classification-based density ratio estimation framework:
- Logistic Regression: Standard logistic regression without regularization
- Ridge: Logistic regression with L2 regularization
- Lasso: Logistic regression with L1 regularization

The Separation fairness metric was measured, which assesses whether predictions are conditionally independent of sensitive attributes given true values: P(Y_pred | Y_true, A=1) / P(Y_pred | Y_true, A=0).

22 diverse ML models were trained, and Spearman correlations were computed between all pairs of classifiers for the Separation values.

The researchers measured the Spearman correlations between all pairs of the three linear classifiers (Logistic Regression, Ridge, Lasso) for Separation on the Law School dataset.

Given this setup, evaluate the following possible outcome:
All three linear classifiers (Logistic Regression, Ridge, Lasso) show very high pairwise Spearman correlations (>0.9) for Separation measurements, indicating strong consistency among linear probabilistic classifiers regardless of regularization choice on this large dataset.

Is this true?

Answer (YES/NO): YES